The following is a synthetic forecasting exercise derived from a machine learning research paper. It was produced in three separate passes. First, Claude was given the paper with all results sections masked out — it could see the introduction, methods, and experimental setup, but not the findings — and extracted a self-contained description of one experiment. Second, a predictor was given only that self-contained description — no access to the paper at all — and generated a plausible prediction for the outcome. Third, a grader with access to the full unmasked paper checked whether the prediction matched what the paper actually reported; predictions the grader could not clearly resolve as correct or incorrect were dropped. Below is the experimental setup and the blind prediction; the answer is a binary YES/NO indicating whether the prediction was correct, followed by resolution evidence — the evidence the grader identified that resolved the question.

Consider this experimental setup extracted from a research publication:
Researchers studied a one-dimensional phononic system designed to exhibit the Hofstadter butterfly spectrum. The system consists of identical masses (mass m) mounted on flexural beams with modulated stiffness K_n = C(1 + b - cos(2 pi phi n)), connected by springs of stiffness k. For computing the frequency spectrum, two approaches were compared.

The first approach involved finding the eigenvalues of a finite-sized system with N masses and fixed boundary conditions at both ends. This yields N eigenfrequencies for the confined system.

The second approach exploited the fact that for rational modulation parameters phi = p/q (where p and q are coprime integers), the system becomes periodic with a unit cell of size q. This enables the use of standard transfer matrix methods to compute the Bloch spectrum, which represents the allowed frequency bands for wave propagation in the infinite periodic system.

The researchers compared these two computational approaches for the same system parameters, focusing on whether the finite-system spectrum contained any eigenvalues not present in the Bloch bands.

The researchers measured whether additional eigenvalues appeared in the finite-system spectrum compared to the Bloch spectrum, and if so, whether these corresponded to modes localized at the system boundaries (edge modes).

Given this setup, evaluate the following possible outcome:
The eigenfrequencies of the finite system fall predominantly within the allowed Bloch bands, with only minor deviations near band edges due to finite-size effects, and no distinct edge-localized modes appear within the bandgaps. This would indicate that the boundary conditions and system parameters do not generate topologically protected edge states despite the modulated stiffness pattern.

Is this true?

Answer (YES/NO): NO